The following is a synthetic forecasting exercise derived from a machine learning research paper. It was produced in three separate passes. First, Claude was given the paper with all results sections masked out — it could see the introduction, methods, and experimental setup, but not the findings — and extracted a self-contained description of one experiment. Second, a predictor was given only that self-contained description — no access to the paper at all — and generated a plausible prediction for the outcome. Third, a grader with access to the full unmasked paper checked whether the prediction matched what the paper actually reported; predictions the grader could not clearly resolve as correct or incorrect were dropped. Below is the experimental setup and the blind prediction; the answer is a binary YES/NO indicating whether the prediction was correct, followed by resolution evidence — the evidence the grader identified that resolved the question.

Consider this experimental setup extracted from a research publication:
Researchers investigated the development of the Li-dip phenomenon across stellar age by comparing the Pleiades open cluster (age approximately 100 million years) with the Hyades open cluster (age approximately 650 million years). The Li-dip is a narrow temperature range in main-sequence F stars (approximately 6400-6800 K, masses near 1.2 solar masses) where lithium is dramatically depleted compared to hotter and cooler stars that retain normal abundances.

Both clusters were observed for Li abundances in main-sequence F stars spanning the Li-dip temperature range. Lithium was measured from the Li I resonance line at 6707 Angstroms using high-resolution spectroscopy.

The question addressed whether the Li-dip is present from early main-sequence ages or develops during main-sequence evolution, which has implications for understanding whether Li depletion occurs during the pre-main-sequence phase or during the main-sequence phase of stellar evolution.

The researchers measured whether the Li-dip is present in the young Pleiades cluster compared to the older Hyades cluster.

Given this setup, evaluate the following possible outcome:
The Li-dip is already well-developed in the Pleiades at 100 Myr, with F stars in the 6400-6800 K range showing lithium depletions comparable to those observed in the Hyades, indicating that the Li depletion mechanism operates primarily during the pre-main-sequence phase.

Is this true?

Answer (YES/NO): NO